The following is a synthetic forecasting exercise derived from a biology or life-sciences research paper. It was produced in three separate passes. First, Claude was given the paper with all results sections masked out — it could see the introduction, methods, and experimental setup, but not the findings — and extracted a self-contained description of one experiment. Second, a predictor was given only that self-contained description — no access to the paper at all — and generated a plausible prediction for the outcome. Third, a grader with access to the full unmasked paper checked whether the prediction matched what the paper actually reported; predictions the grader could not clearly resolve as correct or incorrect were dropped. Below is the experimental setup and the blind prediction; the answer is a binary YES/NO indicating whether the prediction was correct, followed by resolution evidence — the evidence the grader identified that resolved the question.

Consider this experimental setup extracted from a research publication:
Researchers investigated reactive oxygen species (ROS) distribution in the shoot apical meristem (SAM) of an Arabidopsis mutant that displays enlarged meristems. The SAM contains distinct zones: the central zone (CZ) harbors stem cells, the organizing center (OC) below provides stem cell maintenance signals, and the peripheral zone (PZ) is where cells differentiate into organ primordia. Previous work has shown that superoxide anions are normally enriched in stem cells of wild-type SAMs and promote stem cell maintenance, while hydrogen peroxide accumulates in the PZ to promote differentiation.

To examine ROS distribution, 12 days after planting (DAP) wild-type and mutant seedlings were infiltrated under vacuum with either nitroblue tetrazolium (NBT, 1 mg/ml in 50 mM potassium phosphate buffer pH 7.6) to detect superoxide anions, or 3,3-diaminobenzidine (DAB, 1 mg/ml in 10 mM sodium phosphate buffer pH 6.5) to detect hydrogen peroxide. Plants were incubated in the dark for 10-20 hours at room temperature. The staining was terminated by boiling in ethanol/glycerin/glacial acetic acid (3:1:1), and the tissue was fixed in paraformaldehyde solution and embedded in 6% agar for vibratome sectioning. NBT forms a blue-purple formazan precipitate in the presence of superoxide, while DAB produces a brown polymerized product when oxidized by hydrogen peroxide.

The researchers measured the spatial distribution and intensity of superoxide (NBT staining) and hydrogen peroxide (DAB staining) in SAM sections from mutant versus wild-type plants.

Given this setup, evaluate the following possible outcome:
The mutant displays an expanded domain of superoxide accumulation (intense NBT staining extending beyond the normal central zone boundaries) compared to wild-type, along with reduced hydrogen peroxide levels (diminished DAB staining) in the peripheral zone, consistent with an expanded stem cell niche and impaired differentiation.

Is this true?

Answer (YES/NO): NO